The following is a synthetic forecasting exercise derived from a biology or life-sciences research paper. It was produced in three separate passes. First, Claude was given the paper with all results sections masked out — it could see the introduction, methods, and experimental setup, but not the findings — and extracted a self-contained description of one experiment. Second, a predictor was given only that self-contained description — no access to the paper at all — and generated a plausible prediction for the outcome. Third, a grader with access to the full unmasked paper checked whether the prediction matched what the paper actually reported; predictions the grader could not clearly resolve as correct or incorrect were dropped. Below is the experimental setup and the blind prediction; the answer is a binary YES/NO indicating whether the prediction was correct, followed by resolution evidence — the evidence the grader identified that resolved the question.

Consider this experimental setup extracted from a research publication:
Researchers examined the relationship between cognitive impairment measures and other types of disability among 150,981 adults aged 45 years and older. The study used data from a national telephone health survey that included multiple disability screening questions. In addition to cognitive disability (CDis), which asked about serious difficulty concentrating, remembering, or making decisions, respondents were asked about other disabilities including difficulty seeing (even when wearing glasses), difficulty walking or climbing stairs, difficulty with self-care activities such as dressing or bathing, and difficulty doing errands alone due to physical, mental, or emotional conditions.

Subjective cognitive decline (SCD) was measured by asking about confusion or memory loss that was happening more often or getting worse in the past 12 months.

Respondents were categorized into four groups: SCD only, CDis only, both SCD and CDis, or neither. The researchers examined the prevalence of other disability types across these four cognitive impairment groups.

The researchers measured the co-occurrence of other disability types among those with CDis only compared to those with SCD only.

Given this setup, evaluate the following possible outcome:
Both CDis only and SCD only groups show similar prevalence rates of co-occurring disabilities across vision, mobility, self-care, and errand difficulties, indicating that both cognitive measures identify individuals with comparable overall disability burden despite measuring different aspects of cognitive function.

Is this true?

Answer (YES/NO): NO